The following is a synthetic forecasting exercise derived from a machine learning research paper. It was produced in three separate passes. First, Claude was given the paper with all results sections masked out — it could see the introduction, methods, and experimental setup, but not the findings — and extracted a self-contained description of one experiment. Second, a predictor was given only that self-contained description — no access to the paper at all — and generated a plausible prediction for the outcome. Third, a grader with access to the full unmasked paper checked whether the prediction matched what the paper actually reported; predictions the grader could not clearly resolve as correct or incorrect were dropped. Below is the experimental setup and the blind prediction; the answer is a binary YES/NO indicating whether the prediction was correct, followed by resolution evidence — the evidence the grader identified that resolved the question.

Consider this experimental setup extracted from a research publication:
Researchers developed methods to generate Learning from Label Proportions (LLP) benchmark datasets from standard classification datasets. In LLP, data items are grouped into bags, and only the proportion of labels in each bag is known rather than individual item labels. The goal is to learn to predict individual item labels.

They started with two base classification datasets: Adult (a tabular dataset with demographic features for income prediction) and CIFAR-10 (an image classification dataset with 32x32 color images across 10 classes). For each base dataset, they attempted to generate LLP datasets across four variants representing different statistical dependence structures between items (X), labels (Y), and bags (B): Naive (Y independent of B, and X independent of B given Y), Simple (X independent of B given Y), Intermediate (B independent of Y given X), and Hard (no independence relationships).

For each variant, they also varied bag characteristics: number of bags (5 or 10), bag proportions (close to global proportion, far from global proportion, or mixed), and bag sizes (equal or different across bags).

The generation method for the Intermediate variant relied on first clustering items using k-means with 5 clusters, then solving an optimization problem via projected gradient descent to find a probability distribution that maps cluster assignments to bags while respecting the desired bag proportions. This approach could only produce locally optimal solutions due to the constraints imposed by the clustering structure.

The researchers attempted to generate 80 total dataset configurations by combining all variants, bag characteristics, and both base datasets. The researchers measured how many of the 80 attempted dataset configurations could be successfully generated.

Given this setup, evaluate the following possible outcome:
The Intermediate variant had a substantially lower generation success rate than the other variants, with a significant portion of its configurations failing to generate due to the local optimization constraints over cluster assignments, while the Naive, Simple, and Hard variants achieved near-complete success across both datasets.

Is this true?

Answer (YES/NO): YES